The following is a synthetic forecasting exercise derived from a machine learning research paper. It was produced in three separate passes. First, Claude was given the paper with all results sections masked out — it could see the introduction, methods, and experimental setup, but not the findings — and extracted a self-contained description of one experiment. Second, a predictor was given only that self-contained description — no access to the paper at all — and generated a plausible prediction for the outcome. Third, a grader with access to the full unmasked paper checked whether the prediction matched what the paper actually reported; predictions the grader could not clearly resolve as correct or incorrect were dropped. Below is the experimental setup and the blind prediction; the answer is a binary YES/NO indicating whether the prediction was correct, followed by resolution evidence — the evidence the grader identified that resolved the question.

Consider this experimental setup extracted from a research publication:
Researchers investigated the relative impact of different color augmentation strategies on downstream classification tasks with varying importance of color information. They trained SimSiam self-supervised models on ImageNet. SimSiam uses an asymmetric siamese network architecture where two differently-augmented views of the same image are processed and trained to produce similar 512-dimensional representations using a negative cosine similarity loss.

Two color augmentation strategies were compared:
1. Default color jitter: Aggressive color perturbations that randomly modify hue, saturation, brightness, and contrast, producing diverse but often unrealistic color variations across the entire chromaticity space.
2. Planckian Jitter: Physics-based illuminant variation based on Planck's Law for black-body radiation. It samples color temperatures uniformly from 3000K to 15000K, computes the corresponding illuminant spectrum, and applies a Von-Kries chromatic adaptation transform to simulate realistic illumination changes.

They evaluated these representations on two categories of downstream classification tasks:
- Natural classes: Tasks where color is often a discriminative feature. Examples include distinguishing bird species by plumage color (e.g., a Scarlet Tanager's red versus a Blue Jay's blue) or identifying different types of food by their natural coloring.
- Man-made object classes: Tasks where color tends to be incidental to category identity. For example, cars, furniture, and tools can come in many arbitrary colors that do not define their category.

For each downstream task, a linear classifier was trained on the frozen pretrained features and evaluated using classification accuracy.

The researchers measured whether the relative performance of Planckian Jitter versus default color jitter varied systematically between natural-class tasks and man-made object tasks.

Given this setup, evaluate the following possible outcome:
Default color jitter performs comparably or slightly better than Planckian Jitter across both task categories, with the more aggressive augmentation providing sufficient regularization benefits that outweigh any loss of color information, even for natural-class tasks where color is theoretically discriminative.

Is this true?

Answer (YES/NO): NO